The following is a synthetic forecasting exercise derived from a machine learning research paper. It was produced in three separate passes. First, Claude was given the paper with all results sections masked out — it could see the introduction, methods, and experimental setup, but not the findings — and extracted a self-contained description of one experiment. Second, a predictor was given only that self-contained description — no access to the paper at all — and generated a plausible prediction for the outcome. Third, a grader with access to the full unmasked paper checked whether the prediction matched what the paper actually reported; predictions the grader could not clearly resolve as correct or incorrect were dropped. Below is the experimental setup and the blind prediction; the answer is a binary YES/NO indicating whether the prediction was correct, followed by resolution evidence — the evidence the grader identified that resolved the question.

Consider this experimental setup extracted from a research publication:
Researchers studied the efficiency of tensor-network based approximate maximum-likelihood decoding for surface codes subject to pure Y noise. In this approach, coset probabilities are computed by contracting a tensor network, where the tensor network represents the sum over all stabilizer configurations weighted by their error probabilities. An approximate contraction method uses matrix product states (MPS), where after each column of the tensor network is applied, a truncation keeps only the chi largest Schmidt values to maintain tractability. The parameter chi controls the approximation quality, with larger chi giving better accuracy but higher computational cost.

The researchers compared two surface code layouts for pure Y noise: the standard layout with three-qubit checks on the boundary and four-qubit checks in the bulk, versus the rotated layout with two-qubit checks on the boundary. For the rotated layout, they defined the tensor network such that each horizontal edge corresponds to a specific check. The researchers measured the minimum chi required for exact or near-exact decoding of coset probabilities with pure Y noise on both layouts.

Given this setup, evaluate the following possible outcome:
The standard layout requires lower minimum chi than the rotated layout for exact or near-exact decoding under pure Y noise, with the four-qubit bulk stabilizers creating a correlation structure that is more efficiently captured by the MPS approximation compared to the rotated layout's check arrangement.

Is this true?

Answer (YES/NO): NO